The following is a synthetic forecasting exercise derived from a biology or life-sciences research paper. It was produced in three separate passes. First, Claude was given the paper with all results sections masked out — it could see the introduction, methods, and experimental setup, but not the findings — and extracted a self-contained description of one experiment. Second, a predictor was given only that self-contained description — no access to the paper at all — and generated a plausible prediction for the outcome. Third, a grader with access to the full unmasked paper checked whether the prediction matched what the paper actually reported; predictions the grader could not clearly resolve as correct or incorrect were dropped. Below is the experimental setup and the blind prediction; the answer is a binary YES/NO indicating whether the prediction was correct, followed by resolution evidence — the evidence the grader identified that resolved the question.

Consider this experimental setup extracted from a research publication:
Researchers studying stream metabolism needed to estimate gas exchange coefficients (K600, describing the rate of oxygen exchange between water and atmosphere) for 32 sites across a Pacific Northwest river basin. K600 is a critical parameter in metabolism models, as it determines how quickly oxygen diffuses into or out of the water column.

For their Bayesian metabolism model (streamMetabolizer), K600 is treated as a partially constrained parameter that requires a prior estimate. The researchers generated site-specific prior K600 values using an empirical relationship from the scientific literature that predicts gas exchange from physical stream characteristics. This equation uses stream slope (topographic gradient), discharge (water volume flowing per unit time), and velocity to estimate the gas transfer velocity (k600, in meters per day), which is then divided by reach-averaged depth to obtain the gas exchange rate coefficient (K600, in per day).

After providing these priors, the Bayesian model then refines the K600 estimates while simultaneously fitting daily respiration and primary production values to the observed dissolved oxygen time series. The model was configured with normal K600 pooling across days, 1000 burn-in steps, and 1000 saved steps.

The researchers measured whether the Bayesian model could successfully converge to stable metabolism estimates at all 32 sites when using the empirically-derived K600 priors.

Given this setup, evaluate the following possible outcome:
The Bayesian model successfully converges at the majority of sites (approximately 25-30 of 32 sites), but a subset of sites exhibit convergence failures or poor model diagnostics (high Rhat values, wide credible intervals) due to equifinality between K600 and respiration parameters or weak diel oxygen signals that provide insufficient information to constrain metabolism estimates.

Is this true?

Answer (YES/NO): NO